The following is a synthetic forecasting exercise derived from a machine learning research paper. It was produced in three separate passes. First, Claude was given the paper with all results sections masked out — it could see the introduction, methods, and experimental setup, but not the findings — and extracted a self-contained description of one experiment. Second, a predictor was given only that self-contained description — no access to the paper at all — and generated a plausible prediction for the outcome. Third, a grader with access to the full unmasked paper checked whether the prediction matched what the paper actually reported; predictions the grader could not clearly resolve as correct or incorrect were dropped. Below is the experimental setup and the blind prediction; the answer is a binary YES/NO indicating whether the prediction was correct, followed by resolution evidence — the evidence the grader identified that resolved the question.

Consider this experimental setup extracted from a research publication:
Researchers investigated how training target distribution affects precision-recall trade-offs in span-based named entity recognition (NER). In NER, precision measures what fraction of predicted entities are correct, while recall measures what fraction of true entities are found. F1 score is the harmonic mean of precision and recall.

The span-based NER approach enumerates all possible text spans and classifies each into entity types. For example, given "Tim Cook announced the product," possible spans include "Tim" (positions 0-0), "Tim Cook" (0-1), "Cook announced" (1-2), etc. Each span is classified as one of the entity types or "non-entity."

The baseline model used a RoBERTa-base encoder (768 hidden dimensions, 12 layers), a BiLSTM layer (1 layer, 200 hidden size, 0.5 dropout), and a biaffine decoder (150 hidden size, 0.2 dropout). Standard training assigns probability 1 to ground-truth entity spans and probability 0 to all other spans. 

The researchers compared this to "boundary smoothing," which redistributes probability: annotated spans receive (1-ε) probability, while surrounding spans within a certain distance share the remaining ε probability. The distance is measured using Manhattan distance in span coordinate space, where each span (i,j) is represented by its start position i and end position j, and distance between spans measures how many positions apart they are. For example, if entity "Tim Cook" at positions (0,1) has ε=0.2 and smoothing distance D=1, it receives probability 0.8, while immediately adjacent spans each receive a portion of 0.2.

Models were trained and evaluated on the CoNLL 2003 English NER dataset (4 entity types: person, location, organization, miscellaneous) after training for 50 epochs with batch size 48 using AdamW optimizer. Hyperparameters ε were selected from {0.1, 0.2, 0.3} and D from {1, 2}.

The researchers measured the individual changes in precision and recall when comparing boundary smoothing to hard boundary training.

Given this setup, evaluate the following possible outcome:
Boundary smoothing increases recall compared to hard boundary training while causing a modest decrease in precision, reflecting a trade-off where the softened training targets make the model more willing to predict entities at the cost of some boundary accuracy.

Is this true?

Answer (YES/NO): NO